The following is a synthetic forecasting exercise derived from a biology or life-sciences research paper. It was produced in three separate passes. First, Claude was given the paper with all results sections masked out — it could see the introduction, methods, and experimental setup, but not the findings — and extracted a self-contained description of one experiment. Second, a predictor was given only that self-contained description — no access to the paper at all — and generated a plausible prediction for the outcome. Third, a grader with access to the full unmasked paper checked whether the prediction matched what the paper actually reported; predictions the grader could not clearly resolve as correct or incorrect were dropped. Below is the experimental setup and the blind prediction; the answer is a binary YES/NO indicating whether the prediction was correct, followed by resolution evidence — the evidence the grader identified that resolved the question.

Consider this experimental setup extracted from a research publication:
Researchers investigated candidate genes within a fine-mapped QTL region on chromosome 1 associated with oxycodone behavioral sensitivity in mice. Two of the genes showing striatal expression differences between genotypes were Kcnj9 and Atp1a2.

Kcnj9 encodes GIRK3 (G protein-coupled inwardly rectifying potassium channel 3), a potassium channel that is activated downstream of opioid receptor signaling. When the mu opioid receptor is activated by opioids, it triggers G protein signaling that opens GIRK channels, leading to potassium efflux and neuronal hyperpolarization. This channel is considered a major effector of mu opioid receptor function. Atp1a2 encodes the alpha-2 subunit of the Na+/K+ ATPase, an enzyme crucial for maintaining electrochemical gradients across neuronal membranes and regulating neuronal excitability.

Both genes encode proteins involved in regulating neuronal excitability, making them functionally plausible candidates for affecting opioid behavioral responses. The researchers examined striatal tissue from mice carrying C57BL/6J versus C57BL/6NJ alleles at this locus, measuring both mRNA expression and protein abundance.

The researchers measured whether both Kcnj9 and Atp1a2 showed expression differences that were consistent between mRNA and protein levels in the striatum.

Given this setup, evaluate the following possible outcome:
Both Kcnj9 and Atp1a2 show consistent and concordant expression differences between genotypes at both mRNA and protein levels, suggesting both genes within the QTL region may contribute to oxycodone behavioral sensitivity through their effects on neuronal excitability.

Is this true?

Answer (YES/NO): YES